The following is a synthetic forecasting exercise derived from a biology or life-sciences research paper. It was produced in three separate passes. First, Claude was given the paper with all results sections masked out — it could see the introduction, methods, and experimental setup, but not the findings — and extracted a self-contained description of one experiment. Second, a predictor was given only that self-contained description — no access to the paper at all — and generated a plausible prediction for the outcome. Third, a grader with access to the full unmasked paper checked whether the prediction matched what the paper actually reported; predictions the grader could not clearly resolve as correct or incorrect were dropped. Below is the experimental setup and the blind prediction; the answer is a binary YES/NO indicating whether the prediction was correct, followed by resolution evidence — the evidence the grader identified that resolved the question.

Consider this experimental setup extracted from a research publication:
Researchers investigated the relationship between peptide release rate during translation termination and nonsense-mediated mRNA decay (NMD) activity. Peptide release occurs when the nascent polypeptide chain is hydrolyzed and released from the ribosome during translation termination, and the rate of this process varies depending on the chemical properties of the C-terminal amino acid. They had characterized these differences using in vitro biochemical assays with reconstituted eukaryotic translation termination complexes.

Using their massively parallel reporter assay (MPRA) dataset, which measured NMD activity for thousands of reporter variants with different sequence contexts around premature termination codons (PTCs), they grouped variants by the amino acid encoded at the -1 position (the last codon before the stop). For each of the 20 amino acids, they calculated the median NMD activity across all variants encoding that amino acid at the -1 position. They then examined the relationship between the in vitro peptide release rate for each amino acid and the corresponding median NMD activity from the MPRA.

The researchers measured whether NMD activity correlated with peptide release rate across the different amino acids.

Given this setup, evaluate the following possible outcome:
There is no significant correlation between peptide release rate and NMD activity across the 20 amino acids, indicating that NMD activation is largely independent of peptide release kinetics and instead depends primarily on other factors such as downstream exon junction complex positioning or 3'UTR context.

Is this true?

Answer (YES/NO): NO